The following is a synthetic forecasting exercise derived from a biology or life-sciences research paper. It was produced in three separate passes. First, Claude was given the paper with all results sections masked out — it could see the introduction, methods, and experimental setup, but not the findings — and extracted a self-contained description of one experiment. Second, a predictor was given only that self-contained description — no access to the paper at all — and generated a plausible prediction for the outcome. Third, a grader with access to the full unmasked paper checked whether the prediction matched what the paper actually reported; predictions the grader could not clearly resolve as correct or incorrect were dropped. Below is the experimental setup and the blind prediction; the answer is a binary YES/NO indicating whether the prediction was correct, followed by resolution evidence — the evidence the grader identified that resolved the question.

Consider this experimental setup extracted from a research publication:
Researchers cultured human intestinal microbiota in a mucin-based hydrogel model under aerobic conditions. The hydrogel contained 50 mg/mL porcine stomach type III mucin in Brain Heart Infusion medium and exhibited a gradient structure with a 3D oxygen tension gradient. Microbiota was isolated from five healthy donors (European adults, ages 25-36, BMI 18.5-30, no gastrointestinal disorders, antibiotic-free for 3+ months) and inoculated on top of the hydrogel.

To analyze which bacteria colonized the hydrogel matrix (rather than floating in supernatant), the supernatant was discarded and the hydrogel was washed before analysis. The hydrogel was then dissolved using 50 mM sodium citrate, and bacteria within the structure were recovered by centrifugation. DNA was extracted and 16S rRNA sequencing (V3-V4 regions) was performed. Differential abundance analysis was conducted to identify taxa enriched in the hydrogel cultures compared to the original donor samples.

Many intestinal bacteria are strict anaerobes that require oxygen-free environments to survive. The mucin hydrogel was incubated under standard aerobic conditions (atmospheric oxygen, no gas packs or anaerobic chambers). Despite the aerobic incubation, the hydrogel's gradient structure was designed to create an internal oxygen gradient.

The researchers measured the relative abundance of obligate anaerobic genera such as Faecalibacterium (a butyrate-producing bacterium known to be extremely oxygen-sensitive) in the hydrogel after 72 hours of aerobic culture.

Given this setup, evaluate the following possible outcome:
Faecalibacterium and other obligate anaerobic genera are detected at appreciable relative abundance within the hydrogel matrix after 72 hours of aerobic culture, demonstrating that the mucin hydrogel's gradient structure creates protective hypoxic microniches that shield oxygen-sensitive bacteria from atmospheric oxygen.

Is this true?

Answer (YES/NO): YES